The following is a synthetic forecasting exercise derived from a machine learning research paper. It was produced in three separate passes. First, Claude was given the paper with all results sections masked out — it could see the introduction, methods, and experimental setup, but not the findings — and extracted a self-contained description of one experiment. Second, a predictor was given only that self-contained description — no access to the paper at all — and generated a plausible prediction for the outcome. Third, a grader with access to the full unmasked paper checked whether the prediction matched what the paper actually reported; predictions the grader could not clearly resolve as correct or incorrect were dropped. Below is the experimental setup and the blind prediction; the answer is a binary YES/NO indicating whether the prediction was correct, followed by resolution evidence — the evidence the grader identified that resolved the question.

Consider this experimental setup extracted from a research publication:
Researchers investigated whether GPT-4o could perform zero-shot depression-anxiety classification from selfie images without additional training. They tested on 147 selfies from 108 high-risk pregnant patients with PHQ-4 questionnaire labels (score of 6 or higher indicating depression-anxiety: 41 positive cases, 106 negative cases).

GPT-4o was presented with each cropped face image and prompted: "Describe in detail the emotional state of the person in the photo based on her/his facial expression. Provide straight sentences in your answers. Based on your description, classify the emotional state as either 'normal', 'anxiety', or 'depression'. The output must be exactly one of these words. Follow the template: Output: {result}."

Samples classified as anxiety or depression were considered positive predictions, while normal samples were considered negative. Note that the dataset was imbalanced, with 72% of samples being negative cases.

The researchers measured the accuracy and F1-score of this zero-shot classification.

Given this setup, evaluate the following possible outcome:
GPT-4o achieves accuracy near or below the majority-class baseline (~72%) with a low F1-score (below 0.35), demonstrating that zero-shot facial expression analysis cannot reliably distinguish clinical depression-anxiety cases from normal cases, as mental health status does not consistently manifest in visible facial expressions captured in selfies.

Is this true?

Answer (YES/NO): NO